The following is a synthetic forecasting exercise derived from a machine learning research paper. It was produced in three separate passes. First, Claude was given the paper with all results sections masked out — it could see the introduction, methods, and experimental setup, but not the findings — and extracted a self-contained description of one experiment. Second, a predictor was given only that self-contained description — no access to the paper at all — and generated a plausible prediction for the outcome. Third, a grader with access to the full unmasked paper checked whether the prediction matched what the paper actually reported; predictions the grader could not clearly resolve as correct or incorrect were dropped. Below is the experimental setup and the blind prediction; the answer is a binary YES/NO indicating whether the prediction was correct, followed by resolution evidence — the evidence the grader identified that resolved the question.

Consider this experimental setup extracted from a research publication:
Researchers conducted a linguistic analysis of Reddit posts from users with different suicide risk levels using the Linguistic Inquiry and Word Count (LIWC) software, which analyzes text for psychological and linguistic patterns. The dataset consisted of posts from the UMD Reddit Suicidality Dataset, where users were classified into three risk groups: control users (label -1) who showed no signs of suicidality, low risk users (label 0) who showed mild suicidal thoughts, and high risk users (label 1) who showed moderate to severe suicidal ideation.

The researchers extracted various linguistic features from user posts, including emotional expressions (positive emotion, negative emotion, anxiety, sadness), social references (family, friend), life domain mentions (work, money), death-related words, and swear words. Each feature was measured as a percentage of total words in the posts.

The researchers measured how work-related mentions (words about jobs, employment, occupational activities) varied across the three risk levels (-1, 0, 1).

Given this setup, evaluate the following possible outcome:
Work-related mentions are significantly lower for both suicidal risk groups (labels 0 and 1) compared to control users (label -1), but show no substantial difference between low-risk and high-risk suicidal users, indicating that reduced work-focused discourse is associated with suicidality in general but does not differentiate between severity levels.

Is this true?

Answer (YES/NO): NO